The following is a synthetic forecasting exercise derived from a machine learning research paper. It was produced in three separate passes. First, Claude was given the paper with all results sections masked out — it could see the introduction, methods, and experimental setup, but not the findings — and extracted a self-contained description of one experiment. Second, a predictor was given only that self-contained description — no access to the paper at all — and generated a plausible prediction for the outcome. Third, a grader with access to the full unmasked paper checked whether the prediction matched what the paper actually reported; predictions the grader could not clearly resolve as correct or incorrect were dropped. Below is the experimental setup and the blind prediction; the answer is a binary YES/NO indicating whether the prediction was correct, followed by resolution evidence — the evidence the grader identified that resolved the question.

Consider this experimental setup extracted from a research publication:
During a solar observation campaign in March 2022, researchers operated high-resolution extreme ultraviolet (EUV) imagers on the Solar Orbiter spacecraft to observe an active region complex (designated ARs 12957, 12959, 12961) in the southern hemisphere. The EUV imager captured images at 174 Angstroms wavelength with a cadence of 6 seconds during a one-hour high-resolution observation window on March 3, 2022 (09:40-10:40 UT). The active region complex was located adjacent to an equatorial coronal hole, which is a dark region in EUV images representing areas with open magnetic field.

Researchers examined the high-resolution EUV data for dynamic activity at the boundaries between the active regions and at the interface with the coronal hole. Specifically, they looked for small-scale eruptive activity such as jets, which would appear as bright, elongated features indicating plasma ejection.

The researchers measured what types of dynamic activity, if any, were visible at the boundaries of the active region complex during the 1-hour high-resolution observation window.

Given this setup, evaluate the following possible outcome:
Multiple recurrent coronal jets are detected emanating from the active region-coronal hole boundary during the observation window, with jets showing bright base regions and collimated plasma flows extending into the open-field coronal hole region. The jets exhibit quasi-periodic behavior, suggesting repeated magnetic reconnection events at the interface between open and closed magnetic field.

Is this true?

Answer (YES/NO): NO